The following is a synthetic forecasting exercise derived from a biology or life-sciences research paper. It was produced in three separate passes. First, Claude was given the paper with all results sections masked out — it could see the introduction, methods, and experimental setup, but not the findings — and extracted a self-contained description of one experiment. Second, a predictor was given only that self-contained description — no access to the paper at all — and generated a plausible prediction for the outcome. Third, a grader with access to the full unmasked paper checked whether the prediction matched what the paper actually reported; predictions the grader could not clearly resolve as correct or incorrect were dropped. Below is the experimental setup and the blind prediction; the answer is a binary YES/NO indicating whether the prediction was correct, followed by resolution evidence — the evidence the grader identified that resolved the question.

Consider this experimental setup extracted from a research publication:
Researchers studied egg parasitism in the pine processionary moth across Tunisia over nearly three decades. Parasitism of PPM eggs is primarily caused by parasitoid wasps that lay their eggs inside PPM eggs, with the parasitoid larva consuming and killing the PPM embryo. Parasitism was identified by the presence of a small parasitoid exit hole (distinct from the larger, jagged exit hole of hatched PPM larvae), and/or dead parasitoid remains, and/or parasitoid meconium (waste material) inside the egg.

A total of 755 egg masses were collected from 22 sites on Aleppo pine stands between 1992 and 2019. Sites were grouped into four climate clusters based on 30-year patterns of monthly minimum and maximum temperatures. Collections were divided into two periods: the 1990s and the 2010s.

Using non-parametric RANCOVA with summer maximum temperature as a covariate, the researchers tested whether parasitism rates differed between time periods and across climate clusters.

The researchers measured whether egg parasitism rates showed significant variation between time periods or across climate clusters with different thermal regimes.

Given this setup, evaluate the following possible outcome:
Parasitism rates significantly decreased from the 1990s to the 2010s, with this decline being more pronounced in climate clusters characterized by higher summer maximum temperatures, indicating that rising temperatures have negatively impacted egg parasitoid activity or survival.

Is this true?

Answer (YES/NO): NO